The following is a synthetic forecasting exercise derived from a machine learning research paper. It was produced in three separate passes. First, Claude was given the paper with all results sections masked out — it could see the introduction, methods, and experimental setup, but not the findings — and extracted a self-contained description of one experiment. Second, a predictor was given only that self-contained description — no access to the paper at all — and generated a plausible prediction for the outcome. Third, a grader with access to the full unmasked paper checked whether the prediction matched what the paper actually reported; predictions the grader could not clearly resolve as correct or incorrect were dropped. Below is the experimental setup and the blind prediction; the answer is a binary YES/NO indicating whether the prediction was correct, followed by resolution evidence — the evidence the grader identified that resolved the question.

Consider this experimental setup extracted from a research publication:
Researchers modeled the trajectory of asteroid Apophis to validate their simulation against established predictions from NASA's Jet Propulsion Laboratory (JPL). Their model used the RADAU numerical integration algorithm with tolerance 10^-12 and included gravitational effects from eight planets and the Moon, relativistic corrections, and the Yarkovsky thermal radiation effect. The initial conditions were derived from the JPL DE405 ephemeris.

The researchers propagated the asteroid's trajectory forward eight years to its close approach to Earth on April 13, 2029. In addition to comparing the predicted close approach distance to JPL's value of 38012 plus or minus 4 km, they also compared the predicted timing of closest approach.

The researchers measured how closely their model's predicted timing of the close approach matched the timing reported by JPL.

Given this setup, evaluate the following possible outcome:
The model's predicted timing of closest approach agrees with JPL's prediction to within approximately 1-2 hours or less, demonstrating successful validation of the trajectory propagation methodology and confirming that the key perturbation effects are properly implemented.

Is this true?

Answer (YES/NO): NO